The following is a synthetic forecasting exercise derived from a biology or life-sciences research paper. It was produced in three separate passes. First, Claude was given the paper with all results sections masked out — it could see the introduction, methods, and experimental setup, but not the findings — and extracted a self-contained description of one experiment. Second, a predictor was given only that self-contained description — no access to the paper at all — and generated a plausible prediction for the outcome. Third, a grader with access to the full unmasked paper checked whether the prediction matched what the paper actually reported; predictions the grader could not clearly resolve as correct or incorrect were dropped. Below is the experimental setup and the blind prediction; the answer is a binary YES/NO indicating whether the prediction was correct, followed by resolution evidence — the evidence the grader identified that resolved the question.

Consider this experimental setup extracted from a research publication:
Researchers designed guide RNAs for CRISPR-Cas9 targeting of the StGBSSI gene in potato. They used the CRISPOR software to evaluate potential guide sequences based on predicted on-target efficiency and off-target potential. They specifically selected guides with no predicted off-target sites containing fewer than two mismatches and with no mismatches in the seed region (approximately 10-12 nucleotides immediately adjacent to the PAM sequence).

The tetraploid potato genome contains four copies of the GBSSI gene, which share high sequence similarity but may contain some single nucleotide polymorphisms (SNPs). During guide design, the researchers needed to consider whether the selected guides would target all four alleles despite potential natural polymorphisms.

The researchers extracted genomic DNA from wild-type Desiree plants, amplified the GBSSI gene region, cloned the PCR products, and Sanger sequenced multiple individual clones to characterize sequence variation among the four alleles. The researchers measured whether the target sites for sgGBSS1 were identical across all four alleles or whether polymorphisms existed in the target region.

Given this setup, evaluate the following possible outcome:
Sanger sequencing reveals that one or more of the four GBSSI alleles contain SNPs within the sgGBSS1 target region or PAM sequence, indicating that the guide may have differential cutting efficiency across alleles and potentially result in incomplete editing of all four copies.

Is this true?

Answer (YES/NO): NO